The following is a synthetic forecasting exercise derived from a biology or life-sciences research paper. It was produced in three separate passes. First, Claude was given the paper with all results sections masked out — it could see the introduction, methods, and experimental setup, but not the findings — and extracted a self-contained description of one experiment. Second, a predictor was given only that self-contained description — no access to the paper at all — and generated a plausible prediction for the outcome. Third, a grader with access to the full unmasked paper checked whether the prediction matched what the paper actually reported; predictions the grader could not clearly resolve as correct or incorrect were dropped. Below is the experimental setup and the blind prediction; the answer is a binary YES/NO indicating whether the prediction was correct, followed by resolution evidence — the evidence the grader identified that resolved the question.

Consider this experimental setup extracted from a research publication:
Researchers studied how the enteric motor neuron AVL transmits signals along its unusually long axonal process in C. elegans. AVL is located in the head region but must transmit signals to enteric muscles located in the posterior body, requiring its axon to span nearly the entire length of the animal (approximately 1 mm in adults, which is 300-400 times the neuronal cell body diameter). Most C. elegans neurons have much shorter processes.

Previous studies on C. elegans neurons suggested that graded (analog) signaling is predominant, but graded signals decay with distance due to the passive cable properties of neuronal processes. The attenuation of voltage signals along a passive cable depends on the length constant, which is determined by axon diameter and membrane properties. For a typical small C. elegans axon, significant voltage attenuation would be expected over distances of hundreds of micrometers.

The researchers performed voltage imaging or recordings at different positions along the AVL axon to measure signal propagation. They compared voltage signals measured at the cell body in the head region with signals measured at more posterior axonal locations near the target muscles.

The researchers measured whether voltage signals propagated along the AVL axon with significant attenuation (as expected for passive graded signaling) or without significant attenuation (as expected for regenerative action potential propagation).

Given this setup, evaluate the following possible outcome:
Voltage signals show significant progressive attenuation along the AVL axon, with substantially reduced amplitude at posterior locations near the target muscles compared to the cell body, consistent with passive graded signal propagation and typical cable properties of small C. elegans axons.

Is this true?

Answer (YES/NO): NO